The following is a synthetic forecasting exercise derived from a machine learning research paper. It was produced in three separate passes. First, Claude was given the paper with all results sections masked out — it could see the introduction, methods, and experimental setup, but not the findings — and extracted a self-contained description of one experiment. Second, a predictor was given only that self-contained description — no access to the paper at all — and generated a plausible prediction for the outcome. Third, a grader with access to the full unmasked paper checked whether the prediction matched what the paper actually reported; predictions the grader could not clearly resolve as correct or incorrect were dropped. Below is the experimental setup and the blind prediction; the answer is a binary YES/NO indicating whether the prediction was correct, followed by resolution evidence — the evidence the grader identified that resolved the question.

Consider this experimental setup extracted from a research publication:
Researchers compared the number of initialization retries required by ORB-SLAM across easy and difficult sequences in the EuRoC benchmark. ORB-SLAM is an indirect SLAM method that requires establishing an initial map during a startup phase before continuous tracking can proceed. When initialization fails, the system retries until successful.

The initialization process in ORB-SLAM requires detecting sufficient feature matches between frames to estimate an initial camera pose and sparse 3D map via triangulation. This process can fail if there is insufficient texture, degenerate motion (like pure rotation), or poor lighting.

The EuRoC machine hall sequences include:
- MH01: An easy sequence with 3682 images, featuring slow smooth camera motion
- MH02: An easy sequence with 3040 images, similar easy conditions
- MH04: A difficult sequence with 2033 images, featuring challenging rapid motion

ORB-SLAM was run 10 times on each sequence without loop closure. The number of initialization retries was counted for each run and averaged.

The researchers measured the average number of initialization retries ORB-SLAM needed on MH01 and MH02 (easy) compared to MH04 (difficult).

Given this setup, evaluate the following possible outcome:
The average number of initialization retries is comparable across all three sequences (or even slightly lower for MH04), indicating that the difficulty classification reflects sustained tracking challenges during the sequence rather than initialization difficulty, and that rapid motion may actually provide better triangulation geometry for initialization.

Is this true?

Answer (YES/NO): NO